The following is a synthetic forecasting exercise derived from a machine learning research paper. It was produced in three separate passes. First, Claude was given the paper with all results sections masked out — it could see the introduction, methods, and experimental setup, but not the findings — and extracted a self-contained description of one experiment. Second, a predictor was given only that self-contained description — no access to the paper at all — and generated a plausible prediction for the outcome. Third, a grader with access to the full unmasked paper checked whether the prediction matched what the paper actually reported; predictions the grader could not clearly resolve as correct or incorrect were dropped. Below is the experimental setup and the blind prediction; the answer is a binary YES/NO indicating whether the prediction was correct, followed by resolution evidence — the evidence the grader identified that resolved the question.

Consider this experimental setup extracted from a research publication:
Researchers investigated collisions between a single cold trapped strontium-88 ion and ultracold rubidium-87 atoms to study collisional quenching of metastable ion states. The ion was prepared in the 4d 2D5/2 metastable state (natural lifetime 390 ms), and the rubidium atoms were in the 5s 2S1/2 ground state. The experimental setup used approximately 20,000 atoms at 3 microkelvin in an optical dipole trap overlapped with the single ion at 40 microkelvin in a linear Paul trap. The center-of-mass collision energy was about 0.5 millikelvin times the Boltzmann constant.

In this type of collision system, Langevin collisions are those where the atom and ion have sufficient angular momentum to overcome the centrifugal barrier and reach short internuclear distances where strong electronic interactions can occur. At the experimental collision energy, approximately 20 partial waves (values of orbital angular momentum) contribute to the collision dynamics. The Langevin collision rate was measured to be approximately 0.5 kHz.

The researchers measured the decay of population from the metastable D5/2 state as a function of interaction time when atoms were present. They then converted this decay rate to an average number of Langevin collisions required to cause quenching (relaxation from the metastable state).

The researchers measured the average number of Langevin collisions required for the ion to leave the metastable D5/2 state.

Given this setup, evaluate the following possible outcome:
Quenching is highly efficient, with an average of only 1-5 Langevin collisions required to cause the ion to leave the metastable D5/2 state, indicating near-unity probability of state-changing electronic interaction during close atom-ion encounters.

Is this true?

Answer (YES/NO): YES